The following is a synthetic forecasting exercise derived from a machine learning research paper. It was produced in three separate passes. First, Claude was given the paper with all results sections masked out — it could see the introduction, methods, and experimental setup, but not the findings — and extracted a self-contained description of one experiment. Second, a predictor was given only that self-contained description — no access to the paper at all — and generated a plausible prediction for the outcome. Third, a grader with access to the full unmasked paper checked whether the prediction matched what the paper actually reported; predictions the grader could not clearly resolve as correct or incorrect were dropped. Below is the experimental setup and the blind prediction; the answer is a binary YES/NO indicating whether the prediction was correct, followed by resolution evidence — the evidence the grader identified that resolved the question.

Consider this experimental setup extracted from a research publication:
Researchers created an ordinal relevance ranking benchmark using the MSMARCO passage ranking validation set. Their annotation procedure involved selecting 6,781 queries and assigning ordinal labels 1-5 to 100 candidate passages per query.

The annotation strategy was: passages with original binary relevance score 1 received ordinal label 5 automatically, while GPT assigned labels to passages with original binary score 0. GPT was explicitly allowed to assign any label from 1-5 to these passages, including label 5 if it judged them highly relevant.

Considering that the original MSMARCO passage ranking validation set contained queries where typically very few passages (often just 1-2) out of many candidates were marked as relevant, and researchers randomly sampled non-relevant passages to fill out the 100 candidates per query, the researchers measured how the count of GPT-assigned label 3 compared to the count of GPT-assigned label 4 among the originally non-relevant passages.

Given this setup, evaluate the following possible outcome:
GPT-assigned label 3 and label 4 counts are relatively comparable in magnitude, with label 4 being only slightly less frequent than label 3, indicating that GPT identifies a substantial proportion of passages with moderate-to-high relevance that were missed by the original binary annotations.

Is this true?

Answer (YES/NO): NO